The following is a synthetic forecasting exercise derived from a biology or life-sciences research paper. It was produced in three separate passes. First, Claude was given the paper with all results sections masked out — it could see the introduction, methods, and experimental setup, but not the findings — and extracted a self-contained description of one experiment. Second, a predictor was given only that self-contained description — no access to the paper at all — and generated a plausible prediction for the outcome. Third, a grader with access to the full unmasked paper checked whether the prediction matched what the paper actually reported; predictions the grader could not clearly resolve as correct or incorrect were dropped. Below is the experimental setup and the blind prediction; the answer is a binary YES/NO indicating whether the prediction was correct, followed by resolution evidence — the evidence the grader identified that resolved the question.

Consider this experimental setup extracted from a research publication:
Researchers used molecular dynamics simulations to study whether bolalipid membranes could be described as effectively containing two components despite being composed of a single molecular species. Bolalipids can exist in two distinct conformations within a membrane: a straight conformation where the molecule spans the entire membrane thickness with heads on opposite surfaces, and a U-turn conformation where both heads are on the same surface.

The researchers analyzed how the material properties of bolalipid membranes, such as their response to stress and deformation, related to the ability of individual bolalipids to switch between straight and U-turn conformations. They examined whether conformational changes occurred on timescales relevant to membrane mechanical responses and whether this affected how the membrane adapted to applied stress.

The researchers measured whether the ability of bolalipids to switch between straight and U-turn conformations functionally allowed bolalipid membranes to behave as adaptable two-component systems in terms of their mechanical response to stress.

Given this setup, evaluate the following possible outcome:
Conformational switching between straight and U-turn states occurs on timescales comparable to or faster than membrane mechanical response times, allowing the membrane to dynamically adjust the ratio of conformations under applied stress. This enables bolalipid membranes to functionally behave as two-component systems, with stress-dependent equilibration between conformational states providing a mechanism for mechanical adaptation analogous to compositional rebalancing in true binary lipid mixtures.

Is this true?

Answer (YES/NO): YES